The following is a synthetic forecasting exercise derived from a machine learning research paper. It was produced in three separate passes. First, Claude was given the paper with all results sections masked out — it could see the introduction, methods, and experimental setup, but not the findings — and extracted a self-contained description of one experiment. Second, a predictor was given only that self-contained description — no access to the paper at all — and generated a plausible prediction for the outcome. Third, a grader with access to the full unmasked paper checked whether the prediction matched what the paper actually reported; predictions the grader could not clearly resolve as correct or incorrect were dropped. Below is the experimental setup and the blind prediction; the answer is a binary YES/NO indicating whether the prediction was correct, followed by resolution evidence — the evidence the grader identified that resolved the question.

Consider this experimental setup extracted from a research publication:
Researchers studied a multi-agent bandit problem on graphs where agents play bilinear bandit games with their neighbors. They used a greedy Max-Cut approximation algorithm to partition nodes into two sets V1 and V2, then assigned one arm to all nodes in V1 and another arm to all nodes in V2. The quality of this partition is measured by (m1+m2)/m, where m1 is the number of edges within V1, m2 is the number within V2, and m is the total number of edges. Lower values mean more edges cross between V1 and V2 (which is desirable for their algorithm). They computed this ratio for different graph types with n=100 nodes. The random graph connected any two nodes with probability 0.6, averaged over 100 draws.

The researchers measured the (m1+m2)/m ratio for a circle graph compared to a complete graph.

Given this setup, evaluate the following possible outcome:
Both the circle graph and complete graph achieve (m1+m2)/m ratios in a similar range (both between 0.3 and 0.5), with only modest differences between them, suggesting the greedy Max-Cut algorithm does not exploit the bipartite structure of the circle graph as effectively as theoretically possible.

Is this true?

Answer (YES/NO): NO